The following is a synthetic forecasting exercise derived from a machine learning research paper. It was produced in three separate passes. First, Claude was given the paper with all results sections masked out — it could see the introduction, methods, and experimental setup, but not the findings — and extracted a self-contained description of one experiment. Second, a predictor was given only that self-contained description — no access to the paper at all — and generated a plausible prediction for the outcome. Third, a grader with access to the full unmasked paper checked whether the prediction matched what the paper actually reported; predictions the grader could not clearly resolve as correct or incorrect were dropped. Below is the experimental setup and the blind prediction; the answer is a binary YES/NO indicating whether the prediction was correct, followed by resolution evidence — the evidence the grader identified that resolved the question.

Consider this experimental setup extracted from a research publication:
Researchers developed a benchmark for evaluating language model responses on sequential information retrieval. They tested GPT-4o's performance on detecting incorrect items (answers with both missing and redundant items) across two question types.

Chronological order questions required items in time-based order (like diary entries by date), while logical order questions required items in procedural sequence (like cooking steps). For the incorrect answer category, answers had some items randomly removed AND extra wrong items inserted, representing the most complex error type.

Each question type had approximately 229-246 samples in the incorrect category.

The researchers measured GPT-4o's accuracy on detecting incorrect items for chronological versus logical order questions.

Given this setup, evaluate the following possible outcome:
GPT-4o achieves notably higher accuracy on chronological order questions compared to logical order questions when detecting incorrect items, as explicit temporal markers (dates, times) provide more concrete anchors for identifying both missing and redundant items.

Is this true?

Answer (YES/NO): NO